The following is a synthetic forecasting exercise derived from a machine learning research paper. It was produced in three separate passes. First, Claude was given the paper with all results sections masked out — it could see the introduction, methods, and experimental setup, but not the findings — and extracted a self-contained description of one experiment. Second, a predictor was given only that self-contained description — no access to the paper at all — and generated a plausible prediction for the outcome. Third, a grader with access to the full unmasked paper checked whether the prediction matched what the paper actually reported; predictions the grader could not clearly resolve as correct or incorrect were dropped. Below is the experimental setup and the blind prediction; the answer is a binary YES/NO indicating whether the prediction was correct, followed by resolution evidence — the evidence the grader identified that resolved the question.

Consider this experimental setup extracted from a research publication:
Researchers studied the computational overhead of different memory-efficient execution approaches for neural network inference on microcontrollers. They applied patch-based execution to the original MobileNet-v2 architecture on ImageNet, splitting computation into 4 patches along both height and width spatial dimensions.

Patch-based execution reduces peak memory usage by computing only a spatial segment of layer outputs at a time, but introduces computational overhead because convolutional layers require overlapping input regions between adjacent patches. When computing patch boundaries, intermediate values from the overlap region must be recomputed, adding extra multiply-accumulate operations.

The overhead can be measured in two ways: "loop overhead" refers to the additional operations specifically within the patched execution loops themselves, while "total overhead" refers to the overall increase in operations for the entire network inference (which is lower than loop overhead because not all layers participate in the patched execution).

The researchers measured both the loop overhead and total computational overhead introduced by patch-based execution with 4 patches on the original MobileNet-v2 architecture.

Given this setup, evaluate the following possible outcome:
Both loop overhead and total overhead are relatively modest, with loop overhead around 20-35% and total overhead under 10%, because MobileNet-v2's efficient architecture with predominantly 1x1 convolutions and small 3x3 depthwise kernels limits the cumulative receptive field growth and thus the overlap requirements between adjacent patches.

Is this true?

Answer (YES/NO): YES